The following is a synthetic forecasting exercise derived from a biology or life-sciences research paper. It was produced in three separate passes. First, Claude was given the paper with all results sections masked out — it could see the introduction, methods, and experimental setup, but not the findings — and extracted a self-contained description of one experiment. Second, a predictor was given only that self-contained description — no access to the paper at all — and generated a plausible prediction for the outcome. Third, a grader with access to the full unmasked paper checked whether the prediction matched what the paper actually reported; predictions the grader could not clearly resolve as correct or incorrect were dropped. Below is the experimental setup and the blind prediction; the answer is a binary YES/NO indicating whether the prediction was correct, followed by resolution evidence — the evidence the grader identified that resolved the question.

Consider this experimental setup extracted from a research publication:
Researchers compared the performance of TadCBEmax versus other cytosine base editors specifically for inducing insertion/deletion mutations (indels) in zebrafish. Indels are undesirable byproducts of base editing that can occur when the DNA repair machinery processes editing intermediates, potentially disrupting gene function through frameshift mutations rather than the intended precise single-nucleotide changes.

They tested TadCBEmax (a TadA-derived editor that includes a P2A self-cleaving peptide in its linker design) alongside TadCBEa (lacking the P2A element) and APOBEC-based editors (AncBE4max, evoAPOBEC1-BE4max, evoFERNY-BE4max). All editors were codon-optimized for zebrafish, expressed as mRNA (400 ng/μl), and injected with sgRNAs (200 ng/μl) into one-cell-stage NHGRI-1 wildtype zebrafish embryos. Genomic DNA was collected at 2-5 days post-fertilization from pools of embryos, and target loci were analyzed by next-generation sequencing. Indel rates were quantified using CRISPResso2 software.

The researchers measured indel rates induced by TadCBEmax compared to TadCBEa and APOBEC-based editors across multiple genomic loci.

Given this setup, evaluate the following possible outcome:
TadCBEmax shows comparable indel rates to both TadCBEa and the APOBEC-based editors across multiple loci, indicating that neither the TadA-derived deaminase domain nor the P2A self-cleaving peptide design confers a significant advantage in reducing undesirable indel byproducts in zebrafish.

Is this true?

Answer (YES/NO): NO